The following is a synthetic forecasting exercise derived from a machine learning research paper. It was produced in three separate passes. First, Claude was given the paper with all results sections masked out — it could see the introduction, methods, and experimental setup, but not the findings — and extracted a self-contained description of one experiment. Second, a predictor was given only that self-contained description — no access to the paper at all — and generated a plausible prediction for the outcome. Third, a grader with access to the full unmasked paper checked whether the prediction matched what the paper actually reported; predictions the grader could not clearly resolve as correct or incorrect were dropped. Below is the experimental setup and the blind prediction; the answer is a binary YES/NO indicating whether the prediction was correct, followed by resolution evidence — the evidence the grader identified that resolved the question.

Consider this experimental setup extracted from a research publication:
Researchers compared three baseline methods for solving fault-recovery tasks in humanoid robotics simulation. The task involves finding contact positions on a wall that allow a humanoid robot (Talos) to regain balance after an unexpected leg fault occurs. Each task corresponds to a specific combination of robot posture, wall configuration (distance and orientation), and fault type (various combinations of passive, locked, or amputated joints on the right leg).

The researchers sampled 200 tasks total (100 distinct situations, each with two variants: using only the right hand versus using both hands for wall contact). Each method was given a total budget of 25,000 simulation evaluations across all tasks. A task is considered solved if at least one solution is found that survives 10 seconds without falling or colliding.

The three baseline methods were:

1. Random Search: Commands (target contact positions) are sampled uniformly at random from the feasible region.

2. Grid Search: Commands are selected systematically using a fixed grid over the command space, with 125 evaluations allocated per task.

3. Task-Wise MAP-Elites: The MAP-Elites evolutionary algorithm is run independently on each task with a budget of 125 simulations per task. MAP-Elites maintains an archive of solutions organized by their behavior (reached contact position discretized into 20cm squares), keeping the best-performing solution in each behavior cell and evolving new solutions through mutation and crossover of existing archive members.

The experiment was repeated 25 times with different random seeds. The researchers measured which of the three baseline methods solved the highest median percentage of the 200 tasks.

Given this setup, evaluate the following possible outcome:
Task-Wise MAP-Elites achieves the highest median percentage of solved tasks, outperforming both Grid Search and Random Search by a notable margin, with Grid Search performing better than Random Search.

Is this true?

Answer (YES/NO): NO